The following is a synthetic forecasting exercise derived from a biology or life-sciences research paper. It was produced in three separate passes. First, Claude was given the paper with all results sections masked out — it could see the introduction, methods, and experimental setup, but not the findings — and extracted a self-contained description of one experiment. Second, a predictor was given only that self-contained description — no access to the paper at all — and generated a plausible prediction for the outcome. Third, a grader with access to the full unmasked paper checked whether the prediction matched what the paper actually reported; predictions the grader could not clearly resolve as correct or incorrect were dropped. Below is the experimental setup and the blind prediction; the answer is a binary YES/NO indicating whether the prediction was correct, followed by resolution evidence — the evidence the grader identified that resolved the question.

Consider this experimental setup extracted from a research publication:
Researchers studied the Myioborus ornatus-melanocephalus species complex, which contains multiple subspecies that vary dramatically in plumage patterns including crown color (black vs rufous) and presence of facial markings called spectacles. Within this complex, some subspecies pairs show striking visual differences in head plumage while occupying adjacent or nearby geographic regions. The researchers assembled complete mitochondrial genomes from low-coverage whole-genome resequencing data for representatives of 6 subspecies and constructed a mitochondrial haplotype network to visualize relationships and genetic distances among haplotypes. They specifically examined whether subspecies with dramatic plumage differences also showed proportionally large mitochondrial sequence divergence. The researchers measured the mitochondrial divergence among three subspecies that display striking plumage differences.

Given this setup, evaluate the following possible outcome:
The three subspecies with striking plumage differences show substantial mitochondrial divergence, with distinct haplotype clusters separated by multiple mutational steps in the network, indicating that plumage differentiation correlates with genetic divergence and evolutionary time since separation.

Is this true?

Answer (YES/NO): NO